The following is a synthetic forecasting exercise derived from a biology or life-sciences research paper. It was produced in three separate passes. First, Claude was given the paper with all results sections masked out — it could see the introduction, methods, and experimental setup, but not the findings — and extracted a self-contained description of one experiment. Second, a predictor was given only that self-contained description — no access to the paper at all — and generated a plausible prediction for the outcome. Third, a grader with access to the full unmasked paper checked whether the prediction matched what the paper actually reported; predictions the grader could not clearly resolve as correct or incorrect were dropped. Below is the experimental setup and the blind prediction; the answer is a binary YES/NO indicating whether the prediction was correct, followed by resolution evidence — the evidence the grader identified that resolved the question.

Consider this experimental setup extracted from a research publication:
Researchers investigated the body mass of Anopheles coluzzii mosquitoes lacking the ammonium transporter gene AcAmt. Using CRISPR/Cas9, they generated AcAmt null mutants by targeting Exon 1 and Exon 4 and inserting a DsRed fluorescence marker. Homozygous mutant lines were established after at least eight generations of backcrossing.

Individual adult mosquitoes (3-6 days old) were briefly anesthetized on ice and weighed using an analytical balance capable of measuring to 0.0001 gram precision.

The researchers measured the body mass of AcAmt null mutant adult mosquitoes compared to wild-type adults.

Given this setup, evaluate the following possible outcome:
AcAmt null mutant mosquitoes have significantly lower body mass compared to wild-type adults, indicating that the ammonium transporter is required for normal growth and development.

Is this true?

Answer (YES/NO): YES